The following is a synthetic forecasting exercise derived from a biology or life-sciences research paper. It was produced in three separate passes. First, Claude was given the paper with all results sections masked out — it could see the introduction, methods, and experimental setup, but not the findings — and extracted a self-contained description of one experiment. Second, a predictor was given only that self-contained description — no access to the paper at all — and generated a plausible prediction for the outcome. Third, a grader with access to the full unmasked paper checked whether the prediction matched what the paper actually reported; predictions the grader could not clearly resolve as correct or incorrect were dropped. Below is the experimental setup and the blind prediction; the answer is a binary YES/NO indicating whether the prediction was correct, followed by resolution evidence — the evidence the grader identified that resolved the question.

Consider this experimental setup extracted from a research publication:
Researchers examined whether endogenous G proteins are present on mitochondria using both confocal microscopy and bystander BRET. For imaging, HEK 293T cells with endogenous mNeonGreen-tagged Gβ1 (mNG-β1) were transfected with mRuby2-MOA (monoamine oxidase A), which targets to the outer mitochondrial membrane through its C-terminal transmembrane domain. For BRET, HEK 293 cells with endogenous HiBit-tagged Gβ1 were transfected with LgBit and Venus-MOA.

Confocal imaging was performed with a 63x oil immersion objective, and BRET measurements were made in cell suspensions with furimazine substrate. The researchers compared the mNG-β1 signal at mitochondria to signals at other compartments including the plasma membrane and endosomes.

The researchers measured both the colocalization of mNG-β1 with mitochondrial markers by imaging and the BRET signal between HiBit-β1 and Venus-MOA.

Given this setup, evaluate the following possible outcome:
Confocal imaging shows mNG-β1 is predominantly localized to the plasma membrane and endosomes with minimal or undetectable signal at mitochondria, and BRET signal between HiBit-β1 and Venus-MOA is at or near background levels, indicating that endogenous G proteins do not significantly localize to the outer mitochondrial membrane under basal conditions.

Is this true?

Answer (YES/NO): YES